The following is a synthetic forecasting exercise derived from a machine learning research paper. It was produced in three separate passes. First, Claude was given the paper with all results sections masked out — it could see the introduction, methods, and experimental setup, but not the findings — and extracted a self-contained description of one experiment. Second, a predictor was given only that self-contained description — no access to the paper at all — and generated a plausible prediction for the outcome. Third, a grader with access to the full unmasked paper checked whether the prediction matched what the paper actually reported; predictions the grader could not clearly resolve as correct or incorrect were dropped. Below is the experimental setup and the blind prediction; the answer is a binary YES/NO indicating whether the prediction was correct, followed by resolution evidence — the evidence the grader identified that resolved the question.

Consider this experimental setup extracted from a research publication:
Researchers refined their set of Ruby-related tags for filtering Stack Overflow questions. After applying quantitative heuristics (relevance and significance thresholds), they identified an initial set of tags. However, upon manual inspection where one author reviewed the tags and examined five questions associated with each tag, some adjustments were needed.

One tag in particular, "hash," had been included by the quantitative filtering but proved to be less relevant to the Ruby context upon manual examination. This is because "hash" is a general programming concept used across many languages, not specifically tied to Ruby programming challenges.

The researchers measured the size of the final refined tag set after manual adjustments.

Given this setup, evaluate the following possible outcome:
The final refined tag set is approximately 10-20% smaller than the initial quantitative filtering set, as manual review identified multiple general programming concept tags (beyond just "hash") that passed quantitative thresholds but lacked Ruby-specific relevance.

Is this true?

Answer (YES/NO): NO